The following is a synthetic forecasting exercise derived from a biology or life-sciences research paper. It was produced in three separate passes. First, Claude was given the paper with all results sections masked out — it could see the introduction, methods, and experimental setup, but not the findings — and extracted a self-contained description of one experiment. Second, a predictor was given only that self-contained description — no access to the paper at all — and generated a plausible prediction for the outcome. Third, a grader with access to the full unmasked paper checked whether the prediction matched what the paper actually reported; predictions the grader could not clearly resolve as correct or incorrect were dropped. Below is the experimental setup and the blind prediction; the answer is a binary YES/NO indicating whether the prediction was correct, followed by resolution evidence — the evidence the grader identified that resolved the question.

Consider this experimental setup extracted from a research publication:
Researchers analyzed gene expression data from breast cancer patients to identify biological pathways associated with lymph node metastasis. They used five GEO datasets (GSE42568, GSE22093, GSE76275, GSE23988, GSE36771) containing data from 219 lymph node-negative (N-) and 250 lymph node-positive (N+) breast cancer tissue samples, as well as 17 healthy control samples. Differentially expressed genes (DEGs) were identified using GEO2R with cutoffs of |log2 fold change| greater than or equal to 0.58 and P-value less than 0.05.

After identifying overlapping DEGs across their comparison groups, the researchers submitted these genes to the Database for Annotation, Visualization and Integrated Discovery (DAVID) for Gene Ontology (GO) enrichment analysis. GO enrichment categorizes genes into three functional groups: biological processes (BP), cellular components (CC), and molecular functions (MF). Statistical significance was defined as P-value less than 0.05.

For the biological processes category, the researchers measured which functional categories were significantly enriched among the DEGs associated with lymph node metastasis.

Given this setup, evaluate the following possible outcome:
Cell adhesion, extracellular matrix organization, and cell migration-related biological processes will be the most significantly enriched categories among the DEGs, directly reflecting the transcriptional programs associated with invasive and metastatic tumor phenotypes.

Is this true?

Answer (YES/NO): NO